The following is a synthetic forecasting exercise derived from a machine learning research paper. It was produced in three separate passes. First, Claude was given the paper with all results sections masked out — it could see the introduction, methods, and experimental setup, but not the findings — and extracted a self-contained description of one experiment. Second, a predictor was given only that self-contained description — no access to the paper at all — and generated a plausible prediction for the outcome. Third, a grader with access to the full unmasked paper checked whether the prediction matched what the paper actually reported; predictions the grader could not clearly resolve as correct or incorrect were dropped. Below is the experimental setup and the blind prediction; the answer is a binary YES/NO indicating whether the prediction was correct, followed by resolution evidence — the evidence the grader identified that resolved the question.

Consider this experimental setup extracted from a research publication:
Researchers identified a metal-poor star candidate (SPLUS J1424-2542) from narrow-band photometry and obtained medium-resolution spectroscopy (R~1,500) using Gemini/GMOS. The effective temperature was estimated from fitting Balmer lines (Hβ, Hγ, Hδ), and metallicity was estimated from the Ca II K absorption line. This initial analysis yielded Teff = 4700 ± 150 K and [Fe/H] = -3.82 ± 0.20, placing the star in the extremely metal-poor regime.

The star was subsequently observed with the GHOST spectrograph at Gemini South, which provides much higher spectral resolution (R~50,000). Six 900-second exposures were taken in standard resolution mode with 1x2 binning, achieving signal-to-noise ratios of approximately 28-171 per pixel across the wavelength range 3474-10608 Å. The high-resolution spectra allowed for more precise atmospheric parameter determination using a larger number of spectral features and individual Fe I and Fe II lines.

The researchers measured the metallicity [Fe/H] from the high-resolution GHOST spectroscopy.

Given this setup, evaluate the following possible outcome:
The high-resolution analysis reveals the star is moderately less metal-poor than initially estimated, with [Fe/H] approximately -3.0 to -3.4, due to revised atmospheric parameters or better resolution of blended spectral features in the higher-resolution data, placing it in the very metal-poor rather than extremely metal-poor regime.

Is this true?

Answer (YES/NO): NO